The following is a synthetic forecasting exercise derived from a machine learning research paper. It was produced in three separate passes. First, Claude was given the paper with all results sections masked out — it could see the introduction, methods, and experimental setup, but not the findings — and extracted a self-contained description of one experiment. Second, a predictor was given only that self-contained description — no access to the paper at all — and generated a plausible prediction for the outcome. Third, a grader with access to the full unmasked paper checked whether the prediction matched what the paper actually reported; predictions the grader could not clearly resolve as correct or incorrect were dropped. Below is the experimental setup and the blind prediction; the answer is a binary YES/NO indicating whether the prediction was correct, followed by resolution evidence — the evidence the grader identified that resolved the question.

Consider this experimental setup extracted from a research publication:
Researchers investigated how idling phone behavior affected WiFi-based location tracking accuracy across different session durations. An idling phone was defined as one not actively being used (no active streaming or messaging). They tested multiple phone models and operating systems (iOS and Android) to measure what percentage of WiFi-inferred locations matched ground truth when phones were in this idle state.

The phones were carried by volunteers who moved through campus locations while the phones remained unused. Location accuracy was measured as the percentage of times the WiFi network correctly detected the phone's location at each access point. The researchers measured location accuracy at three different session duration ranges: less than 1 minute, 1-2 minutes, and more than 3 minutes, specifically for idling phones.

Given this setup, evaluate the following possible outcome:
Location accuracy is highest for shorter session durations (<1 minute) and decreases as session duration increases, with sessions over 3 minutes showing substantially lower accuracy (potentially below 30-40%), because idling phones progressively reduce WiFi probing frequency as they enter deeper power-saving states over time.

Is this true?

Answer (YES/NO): NO